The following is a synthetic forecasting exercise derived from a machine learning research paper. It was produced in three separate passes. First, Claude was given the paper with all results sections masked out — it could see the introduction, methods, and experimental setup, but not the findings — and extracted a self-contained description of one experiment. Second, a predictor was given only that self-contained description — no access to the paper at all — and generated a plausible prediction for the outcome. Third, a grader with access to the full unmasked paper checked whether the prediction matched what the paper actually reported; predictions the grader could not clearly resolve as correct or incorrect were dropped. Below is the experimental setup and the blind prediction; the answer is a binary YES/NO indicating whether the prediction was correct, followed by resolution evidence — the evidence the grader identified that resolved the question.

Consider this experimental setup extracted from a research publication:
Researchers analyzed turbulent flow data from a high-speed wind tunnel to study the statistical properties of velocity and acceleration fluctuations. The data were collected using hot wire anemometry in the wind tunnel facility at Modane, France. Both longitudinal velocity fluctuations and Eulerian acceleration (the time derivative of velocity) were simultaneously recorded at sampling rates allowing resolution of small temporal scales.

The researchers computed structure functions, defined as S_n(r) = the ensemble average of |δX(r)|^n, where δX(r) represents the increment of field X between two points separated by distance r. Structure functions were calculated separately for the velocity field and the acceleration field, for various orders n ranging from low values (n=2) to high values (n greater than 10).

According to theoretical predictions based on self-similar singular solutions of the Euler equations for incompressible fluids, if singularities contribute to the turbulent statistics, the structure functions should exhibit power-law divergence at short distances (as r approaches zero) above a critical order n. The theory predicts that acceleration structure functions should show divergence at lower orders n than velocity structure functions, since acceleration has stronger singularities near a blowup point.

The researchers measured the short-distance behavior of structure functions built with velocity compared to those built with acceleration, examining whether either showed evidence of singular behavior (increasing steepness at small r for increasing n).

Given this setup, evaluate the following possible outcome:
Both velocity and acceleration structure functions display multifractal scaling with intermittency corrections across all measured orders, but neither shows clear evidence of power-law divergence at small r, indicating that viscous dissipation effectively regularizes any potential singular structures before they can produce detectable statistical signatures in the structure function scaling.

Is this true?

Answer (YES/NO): NO